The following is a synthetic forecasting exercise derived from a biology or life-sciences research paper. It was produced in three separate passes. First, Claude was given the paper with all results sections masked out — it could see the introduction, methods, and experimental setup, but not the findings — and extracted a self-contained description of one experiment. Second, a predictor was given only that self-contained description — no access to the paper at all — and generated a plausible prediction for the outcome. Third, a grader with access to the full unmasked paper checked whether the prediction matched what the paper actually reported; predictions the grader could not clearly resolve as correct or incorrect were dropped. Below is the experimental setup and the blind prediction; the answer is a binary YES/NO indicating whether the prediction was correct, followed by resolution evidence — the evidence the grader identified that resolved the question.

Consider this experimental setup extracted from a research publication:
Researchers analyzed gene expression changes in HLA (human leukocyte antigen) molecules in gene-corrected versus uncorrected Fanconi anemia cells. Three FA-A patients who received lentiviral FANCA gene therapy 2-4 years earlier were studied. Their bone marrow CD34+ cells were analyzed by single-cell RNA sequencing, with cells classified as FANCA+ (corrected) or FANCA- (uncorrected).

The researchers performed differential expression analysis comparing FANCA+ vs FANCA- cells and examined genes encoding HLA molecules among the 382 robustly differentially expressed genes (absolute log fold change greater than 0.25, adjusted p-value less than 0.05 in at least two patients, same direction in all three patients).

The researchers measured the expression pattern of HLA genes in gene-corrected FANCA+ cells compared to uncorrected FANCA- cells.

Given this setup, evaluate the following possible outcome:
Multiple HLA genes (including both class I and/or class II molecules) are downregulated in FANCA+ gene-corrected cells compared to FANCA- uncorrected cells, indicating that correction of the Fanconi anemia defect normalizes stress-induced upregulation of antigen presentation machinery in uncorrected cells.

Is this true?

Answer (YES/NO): YES